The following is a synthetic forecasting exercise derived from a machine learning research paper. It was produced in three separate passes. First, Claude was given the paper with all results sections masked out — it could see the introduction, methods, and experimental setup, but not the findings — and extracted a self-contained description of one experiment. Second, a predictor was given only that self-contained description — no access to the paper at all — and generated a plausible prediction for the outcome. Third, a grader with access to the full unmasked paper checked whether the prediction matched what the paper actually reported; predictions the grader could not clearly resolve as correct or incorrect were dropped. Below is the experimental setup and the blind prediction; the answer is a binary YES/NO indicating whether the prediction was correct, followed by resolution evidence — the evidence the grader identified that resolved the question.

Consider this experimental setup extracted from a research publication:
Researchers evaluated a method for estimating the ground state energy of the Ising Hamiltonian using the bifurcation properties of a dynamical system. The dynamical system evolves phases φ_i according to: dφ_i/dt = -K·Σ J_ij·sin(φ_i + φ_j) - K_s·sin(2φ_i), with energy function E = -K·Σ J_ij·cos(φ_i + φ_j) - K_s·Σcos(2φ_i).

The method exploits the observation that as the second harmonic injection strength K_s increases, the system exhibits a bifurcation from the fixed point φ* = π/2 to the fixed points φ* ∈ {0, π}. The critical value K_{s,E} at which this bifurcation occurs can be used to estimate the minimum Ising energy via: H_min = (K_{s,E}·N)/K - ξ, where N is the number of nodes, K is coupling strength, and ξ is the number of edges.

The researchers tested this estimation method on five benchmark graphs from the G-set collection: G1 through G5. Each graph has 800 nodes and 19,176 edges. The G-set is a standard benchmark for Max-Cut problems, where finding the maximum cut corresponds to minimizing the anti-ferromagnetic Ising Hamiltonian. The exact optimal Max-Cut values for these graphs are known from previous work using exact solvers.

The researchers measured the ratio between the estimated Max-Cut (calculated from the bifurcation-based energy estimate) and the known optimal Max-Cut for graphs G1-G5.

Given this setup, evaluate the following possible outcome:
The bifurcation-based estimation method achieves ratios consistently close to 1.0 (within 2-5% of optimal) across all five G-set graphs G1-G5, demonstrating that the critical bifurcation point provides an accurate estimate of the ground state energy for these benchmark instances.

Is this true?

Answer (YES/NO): NO